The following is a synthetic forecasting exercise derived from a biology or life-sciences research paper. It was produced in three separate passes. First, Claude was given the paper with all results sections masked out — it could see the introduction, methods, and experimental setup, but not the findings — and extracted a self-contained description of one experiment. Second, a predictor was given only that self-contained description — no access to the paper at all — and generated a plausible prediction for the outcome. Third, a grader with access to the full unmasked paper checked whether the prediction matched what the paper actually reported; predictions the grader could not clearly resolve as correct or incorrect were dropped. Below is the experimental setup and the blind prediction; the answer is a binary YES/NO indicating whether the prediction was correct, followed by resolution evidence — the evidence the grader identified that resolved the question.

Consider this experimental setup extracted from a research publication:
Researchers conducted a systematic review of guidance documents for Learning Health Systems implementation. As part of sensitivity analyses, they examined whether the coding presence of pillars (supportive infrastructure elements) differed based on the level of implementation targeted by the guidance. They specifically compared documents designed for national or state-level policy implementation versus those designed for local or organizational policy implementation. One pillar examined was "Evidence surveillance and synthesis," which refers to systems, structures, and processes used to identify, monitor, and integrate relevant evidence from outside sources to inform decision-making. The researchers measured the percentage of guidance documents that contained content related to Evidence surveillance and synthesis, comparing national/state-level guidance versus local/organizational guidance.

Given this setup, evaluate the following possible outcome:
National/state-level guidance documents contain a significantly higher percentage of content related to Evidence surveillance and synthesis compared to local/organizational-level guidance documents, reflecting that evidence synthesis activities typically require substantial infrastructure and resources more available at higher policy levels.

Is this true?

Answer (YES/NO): YES